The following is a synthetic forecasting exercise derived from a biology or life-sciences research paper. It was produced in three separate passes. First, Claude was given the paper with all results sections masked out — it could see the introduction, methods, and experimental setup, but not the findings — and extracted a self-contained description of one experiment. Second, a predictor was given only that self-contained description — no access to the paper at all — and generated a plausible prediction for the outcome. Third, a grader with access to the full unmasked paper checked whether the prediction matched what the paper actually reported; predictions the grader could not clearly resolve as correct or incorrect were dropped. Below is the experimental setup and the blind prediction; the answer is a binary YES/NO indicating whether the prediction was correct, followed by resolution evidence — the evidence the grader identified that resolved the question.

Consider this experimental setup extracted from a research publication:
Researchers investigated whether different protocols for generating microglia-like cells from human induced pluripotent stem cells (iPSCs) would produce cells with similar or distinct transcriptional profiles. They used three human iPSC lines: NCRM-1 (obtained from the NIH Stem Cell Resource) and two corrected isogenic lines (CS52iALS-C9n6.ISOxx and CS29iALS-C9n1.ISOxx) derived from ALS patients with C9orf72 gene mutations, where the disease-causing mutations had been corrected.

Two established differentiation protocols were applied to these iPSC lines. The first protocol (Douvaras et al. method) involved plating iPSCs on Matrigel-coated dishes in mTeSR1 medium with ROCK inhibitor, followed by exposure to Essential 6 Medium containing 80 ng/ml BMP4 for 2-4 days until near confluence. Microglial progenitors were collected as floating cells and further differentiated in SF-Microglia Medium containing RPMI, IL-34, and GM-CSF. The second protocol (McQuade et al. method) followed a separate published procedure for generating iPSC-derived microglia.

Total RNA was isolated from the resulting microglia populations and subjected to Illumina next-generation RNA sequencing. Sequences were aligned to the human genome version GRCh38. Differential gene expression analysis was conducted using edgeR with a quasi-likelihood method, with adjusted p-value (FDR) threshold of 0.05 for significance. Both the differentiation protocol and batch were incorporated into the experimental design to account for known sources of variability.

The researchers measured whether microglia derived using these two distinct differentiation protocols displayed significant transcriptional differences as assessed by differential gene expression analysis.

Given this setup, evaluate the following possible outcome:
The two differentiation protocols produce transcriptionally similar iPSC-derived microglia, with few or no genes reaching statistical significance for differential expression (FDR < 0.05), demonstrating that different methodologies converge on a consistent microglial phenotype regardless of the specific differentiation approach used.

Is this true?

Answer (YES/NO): NO